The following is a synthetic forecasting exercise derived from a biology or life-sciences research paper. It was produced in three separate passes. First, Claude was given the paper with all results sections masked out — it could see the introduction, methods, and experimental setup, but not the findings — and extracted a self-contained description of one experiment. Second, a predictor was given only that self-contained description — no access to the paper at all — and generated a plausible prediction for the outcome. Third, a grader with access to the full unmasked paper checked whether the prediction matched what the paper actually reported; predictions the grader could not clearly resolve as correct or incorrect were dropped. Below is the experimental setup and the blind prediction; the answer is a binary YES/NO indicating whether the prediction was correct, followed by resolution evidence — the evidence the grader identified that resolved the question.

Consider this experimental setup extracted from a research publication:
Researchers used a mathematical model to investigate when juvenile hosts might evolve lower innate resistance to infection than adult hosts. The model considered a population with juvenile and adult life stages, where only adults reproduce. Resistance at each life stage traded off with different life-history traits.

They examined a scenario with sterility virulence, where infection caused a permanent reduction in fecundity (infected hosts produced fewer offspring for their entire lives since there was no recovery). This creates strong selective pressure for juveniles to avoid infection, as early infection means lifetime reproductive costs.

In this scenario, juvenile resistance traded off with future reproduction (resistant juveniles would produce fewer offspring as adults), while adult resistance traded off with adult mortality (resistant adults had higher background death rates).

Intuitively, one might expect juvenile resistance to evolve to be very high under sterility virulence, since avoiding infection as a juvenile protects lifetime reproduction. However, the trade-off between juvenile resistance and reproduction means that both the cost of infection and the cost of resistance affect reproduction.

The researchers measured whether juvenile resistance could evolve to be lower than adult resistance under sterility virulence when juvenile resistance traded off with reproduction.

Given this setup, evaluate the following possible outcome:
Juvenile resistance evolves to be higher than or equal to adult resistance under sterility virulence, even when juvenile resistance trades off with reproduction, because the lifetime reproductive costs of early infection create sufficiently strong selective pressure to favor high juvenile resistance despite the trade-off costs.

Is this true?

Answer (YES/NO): NO